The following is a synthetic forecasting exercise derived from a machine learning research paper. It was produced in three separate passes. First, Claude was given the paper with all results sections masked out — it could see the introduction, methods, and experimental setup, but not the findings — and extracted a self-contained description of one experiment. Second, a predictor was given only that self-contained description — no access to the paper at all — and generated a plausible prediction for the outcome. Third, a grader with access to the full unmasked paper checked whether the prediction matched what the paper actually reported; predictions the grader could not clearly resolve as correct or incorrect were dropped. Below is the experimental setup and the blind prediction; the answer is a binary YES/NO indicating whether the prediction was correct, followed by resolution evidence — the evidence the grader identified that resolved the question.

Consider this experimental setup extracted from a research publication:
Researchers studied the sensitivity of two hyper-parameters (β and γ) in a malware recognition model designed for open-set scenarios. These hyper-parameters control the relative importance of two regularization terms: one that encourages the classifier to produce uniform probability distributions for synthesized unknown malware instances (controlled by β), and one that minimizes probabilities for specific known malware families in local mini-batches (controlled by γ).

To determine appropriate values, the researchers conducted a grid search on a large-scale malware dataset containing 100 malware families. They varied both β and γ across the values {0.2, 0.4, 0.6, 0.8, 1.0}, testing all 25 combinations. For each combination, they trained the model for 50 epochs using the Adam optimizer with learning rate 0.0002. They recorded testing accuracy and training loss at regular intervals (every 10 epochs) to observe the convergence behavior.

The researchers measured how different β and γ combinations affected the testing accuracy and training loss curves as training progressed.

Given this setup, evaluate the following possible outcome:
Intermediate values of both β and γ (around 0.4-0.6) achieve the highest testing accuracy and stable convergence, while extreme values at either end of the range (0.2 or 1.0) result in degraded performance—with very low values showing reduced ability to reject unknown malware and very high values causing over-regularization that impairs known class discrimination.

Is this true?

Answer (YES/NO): NO